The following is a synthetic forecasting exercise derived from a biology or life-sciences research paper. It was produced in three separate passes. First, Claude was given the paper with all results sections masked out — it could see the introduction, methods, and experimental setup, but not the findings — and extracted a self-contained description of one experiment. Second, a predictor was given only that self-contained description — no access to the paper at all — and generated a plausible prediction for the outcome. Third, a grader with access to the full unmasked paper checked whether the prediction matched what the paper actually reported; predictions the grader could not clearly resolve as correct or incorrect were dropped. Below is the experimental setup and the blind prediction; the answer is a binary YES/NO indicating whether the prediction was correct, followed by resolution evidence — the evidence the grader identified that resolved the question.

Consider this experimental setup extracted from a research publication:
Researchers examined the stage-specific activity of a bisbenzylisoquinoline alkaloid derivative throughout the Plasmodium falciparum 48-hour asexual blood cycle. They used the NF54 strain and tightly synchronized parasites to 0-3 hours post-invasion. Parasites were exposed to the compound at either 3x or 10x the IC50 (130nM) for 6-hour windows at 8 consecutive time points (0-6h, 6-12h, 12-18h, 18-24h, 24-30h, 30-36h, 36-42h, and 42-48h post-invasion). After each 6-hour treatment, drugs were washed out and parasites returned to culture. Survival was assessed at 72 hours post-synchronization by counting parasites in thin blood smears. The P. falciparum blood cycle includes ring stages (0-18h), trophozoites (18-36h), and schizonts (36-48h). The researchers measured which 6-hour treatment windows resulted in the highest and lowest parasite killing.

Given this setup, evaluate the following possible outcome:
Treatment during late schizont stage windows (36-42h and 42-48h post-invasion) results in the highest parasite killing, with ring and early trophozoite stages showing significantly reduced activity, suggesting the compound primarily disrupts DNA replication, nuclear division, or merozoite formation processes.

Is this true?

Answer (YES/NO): NO